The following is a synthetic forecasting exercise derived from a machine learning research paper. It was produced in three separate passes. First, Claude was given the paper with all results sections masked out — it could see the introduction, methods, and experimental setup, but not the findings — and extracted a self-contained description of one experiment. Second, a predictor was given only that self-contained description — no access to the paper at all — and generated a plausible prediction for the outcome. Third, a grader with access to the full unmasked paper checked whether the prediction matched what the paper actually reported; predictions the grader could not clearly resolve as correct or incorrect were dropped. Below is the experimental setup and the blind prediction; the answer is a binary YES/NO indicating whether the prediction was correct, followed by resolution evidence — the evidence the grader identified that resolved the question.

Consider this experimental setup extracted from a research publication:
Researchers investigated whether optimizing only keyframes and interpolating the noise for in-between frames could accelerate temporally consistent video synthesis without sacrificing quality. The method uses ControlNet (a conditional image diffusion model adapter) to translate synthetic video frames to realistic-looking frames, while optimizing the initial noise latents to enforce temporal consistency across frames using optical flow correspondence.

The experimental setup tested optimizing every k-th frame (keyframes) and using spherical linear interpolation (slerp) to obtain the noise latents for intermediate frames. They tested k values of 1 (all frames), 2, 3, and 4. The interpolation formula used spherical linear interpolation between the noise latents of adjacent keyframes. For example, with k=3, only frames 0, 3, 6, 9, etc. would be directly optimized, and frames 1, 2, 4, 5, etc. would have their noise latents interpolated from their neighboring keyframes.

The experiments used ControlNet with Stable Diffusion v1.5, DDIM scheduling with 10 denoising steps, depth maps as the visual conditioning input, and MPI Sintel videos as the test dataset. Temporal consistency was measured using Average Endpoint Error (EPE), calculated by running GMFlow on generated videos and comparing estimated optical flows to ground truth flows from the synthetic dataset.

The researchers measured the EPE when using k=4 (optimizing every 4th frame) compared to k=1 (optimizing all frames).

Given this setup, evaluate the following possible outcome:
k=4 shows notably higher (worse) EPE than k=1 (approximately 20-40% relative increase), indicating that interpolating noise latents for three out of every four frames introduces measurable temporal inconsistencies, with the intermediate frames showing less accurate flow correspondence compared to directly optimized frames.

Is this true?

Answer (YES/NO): NO